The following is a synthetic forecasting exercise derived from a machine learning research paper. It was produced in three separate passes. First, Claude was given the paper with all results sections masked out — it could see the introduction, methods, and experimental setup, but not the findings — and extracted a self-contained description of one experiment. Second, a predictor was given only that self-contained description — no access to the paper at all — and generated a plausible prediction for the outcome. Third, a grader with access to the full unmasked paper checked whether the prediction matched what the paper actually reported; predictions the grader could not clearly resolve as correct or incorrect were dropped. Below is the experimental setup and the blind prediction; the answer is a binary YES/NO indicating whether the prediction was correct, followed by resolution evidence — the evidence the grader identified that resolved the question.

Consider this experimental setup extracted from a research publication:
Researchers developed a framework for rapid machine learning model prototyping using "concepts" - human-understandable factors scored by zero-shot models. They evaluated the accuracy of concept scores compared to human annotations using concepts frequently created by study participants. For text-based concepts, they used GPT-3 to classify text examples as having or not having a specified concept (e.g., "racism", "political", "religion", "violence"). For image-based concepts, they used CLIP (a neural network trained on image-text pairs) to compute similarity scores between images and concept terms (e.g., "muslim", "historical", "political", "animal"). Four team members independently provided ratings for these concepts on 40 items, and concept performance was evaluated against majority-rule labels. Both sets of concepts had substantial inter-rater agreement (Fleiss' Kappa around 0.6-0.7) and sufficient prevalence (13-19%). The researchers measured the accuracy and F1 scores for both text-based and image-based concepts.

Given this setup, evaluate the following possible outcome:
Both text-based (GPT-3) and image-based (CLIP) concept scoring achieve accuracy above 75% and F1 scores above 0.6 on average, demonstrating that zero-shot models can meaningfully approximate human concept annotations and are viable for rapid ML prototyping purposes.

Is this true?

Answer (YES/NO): NO